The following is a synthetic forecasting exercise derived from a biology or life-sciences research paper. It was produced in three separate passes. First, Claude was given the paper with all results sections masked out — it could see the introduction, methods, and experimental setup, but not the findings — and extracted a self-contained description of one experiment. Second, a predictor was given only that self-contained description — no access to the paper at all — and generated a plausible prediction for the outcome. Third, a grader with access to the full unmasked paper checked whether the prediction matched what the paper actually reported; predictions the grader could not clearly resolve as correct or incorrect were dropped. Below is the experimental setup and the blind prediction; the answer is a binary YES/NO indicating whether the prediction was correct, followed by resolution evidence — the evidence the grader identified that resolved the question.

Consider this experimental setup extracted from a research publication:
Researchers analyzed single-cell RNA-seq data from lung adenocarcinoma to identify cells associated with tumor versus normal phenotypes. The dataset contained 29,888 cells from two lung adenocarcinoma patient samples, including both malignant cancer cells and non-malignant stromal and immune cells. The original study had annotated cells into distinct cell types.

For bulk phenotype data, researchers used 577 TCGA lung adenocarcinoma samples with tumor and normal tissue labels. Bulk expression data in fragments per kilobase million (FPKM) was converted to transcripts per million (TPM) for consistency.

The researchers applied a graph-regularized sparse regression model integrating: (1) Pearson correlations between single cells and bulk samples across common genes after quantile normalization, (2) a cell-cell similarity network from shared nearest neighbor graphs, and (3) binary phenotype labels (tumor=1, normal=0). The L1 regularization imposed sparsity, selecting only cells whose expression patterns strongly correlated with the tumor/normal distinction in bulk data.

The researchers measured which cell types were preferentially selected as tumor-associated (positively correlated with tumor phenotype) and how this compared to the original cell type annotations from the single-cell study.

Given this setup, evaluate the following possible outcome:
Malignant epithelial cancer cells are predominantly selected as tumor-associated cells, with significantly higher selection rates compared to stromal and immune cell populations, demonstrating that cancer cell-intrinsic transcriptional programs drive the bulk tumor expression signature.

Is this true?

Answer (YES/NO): YES